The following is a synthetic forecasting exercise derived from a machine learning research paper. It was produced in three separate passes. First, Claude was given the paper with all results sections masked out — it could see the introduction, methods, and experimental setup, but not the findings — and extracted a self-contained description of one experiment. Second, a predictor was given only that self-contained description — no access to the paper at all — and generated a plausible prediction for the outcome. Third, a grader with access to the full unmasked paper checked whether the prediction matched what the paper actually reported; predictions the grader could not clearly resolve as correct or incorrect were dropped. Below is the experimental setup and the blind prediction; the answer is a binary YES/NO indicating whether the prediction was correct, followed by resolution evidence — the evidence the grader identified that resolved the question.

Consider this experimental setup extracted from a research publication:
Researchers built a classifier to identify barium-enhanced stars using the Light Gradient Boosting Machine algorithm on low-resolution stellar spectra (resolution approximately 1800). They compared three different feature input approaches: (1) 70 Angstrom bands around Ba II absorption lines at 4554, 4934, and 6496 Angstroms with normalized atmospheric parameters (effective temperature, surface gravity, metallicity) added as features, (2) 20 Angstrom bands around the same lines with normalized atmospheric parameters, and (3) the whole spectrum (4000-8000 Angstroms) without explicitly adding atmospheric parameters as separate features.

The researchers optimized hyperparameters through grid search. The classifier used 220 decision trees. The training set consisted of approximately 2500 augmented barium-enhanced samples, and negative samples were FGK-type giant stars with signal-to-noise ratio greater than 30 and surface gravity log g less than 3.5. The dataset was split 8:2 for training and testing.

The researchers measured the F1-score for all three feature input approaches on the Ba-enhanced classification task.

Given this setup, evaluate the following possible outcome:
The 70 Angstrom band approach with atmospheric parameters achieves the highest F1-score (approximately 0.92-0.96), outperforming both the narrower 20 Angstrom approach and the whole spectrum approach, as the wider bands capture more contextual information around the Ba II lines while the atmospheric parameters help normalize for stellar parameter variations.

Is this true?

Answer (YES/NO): NO